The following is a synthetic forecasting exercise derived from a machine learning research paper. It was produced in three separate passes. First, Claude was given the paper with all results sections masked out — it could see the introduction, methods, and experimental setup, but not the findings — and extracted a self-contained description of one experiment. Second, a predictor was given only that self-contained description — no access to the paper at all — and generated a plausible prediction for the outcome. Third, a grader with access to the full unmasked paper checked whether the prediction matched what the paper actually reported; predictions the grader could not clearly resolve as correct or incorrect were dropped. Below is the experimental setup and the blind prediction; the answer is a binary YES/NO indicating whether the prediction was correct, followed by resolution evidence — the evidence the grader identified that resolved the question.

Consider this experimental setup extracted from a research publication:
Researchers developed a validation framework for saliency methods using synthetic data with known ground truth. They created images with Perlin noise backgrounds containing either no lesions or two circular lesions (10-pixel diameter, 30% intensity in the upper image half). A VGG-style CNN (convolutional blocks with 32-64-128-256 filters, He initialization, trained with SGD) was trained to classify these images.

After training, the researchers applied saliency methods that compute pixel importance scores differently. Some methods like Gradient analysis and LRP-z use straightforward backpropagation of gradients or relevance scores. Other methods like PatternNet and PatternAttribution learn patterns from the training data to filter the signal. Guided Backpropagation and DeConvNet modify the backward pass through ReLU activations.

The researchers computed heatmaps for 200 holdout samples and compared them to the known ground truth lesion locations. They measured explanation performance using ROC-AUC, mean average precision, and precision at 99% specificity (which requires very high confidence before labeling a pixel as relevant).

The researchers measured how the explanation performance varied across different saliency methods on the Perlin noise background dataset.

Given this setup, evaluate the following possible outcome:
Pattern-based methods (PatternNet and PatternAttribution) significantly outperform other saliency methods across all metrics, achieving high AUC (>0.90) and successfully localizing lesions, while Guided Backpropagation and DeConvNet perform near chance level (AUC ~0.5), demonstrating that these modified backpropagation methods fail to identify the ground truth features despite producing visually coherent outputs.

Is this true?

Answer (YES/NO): NO